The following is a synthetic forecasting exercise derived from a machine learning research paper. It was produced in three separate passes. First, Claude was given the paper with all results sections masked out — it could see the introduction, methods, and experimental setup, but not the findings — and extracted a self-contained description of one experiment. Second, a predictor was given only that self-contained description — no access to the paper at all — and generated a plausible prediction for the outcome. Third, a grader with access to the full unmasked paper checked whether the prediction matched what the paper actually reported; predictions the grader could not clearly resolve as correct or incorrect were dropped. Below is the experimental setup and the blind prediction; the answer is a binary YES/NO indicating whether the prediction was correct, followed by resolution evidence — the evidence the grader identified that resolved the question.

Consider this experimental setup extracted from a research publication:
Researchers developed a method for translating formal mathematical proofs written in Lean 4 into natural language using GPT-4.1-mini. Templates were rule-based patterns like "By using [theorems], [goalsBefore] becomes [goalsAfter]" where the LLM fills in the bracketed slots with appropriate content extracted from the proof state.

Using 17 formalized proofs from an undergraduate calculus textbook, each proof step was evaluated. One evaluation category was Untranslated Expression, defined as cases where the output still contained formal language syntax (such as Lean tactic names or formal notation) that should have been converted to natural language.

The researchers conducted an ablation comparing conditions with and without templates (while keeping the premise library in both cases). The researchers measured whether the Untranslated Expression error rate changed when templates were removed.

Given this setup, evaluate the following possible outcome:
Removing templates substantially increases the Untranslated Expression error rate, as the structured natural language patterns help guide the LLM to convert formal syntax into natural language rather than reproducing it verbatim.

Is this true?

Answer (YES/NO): NO